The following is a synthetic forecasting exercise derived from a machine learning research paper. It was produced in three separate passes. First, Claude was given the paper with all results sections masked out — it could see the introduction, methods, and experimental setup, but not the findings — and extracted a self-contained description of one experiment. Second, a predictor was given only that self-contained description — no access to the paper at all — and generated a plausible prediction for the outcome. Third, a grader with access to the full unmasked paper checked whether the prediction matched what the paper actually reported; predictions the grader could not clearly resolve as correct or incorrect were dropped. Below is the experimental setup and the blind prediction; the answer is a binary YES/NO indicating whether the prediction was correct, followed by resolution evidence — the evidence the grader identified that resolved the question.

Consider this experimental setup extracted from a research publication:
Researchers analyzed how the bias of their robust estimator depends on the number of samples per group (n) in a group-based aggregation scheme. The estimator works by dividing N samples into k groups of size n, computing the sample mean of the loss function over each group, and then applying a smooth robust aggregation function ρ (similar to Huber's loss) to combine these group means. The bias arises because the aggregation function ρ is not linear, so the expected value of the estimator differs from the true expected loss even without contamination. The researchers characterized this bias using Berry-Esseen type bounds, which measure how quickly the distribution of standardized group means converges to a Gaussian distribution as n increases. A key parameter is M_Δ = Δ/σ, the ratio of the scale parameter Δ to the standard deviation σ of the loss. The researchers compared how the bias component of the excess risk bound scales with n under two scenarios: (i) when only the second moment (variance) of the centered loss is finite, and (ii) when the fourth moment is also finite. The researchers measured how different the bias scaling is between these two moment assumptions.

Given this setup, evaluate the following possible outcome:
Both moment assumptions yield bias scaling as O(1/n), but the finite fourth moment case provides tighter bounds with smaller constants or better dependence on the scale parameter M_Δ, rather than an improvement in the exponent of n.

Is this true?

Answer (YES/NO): NO